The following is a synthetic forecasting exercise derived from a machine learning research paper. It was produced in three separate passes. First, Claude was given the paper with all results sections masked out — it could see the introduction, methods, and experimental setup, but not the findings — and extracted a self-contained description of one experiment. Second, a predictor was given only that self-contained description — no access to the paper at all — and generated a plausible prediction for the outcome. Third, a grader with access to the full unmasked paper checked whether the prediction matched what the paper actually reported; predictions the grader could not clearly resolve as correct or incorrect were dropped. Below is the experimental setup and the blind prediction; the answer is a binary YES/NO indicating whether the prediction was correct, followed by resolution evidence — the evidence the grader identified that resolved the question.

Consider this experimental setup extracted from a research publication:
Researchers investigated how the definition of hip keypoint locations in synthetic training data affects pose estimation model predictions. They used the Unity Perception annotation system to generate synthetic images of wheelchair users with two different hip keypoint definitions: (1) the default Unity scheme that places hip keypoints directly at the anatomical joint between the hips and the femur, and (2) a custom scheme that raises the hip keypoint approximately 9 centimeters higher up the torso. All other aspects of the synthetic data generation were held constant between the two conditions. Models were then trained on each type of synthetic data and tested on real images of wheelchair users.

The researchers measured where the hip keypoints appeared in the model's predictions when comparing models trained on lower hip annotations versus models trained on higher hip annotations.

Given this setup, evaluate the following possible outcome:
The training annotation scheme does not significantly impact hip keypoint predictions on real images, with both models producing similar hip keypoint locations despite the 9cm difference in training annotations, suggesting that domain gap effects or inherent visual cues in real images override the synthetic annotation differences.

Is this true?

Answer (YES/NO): NO